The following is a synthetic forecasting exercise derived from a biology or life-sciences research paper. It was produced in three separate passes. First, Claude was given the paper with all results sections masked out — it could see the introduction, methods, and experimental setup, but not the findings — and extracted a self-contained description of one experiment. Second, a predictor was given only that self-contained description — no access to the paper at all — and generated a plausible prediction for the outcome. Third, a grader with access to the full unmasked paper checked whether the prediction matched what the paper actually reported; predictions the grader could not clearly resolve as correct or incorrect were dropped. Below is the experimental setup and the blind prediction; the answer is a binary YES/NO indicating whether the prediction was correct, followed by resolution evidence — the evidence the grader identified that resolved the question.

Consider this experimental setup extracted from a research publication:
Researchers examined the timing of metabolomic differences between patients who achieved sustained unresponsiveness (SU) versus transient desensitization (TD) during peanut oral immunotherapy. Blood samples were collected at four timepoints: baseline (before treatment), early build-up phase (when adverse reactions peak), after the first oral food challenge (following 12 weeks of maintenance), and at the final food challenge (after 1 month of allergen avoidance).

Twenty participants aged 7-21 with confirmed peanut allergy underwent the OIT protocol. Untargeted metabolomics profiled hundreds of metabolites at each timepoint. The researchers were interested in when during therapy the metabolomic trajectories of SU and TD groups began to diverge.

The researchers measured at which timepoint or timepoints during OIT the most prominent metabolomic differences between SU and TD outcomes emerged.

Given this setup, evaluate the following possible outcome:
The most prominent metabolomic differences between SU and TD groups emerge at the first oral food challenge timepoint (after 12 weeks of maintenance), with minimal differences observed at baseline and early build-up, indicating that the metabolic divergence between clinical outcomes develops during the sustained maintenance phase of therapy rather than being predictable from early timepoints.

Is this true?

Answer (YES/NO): NO